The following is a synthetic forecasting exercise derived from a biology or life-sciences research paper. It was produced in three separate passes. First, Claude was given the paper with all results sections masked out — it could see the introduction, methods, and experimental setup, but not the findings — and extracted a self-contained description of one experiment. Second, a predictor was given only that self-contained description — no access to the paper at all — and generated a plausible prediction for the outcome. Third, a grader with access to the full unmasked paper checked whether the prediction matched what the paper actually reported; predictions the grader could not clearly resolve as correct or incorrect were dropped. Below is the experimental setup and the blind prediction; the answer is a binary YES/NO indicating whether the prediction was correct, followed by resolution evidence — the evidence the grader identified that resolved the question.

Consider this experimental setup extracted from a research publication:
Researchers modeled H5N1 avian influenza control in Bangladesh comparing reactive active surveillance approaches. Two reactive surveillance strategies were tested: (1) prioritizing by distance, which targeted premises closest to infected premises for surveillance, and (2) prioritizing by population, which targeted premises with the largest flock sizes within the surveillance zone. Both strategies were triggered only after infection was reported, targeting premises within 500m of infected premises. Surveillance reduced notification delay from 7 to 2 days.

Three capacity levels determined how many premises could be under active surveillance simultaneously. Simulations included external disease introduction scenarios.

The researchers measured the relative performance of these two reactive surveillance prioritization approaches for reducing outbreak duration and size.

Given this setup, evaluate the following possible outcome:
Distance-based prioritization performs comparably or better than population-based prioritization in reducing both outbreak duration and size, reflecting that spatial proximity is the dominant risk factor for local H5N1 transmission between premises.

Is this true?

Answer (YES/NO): YES